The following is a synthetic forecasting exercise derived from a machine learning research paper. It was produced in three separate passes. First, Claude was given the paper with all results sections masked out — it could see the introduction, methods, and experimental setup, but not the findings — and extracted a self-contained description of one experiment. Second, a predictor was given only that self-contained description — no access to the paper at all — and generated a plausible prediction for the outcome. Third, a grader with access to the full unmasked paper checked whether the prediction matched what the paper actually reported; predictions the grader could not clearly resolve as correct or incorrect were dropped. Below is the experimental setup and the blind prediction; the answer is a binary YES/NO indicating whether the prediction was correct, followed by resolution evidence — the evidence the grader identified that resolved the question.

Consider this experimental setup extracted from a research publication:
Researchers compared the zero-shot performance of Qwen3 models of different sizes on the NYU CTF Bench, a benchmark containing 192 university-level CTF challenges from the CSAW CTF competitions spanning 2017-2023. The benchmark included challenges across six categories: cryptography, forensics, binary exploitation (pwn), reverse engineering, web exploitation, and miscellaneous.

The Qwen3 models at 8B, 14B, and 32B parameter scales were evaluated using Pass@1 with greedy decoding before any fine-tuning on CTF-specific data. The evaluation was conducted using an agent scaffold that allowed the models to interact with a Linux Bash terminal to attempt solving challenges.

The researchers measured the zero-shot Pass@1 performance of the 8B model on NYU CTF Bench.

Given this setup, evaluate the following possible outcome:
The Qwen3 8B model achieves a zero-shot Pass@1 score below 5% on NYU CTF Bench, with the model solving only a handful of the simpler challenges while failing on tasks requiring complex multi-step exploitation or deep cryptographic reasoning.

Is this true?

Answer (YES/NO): YES